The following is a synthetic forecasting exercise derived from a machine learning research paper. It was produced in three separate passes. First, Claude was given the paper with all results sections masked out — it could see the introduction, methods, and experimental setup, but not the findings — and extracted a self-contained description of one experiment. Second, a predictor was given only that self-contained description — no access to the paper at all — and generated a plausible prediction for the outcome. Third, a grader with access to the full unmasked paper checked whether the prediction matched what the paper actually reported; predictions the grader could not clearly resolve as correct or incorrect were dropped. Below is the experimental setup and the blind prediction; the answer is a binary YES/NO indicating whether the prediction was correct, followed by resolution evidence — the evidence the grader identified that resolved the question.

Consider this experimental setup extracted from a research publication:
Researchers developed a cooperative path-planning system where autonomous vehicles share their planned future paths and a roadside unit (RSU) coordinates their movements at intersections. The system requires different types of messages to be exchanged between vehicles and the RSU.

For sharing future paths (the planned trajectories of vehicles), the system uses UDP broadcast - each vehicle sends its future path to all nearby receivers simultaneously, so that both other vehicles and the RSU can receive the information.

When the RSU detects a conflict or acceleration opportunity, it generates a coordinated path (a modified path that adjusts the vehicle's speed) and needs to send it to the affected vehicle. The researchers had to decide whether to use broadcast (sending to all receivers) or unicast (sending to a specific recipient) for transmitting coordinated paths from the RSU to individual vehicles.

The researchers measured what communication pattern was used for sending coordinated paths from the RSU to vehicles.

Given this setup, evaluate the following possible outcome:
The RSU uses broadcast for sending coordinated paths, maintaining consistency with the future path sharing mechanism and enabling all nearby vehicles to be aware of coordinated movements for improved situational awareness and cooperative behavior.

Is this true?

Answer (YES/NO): NO